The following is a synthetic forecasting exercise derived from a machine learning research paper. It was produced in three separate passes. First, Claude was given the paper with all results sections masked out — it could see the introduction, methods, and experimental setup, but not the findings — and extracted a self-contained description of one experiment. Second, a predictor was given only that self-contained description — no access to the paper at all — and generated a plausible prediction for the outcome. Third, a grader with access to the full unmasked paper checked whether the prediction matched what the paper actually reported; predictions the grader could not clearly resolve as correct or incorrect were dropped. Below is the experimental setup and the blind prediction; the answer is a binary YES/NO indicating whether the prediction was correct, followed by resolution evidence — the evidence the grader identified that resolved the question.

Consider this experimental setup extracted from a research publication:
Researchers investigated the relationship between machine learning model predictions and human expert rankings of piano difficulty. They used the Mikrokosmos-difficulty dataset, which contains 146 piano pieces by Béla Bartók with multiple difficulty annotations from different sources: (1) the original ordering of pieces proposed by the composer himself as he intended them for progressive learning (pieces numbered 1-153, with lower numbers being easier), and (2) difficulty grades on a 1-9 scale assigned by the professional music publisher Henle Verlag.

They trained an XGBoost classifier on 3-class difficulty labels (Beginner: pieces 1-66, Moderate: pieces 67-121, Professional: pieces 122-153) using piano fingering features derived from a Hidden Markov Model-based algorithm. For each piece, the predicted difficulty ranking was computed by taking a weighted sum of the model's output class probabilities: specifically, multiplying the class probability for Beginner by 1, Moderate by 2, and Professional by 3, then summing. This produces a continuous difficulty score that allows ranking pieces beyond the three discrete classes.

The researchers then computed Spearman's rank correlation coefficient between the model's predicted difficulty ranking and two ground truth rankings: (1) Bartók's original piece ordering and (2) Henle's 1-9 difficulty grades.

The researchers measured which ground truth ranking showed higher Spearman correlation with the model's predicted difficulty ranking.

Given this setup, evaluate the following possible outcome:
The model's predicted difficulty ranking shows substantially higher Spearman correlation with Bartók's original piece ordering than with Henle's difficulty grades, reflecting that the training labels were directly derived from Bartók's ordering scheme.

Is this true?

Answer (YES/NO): NO